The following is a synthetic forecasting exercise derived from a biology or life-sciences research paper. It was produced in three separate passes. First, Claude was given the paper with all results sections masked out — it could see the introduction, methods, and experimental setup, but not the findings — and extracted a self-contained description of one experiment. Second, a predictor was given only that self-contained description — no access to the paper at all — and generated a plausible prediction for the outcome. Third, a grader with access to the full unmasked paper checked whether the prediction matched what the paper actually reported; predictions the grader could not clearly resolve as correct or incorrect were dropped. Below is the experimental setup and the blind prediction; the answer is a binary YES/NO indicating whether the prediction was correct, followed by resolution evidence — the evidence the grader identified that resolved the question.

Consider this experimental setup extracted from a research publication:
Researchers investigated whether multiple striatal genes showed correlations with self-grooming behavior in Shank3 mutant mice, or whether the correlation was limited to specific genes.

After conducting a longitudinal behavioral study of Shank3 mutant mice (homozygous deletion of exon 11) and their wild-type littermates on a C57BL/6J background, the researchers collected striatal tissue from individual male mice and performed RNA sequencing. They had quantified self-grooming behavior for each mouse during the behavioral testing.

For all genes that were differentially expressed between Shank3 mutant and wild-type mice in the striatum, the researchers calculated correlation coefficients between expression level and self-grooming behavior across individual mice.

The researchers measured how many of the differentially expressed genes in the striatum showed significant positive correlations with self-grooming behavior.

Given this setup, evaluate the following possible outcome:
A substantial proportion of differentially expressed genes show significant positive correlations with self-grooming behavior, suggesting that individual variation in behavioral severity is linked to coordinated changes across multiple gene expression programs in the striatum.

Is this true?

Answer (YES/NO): NO